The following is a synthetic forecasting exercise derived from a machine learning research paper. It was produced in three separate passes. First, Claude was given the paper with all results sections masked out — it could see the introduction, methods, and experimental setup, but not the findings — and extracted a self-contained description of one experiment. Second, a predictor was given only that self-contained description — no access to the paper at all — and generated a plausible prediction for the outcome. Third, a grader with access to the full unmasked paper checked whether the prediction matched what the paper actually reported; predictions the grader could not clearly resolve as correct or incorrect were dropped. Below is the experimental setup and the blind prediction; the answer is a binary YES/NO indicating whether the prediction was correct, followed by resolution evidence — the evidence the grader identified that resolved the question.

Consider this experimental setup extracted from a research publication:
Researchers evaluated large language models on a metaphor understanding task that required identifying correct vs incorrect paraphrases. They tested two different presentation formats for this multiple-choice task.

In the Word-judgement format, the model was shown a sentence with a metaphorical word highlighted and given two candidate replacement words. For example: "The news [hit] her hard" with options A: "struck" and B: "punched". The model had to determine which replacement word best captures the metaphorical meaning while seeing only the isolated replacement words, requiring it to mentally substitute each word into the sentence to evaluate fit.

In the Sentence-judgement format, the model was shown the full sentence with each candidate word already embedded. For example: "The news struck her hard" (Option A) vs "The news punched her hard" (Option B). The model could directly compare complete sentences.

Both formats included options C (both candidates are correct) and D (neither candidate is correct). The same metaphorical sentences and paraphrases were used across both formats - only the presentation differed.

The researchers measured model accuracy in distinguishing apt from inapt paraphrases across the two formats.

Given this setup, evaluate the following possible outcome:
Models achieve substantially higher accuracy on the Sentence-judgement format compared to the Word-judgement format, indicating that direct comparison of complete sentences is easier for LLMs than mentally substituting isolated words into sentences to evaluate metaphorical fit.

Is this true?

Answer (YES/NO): NO